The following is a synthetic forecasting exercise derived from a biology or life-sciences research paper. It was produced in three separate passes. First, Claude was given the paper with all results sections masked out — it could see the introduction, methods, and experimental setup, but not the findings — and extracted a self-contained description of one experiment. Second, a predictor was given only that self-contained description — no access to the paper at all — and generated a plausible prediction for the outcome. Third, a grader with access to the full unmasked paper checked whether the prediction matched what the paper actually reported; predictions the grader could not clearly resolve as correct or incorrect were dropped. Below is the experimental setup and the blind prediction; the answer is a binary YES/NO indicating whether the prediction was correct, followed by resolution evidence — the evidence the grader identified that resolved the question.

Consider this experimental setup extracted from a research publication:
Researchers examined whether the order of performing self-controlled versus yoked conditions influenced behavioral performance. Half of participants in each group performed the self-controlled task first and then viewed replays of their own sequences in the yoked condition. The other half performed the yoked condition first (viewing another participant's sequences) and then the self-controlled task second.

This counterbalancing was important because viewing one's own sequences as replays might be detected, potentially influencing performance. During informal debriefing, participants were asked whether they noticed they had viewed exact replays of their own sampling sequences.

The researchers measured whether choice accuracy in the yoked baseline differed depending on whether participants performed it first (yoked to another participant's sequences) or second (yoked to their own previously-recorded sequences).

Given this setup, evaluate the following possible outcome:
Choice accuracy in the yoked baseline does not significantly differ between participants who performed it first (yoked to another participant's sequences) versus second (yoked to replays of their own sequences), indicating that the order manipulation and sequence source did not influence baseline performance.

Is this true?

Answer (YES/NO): YES